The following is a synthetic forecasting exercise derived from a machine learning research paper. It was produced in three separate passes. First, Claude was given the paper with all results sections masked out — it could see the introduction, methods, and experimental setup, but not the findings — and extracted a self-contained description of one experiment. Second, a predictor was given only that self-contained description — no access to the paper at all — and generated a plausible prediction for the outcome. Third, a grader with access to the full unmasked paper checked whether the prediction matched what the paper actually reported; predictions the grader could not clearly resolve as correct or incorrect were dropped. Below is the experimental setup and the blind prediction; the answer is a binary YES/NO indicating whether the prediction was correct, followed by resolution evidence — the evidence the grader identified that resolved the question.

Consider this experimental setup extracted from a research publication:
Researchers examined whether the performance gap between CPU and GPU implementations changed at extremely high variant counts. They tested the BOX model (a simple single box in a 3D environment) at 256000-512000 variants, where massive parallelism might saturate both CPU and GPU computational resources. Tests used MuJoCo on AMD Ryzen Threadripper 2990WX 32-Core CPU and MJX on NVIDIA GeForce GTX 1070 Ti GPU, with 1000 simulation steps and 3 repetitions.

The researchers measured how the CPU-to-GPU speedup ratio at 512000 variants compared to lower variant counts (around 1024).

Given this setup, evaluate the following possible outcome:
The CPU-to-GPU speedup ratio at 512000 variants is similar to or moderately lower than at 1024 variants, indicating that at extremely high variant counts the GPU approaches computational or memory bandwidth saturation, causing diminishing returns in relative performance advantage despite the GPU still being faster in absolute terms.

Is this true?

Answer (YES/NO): NO